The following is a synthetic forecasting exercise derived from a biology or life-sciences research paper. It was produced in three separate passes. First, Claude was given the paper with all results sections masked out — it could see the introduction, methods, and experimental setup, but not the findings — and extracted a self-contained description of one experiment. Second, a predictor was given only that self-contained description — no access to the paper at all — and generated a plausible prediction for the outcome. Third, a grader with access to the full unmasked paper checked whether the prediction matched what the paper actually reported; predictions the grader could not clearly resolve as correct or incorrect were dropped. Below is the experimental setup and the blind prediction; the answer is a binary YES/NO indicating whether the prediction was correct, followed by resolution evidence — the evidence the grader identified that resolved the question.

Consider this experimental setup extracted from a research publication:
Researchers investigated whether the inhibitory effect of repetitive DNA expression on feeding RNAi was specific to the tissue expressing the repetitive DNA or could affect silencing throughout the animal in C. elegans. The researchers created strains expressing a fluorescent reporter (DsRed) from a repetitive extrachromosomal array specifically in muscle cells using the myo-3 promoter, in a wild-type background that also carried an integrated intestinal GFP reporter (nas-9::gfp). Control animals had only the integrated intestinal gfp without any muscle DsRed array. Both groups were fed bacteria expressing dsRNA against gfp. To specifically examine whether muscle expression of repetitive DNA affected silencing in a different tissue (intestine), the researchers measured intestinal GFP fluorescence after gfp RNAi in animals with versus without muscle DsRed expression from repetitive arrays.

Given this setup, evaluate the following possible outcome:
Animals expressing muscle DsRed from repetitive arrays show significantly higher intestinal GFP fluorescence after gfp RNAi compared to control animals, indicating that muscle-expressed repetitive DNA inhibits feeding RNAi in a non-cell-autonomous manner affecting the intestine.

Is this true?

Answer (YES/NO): NO